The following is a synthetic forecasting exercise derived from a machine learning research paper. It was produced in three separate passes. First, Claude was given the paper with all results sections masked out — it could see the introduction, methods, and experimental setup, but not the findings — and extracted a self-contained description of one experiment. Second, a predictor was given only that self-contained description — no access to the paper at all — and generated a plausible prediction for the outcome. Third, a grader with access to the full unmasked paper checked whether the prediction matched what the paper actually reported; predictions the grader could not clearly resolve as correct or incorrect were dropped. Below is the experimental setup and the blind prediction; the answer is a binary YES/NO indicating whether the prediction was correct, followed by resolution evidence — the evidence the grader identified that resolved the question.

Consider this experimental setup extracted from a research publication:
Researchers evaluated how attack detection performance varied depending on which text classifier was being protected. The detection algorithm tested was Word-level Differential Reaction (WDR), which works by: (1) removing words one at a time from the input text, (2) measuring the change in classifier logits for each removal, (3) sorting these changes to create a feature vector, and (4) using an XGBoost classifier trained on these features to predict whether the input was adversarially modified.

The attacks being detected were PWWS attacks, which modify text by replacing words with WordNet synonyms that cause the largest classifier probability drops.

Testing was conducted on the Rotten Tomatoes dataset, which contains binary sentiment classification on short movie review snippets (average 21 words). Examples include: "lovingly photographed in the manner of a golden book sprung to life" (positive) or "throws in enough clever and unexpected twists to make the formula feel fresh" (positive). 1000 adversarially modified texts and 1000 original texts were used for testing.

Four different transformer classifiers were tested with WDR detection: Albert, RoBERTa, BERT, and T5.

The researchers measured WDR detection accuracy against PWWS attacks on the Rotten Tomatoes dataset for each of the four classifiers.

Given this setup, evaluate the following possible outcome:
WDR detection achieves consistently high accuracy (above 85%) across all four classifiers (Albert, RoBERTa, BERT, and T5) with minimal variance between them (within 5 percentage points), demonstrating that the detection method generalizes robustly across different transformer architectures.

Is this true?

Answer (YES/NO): NO